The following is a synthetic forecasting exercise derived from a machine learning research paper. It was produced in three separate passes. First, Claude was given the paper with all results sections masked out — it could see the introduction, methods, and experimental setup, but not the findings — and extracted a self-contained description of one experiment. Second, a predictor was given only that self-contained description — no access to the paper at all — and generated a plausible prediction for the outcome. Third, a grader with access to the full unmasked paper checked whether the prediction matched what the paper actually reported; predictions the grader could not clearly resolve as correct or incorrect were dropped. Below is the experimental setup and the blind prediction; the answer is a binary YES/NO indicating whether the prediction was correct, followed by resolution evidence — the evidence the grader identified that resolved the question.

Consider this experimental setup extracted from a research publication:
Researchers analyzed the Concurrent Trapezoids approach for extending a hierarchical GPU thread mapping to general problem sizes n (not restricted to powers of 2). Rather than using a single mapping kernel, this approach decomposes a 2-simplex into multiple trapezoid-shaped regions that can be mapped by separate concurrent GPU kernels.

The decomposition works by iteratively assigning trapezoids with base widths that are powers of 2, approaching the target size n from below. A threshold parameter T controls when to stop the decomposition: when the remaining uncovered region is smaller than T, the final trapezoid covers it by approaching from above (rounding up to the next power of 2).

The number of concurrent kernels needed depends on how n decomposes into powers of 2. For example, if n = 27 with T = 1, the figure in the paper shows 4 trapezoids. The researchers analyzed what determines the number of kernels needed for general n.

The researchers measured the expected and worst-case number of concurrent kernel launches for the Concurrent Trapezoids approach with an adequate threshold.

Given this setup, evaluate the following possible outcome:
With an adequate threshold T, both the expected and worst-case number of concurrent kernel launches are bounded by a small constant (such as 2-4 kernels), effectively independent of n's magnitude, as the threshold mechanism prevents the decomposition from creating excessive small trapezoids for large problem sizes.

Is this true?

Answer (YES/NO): NO